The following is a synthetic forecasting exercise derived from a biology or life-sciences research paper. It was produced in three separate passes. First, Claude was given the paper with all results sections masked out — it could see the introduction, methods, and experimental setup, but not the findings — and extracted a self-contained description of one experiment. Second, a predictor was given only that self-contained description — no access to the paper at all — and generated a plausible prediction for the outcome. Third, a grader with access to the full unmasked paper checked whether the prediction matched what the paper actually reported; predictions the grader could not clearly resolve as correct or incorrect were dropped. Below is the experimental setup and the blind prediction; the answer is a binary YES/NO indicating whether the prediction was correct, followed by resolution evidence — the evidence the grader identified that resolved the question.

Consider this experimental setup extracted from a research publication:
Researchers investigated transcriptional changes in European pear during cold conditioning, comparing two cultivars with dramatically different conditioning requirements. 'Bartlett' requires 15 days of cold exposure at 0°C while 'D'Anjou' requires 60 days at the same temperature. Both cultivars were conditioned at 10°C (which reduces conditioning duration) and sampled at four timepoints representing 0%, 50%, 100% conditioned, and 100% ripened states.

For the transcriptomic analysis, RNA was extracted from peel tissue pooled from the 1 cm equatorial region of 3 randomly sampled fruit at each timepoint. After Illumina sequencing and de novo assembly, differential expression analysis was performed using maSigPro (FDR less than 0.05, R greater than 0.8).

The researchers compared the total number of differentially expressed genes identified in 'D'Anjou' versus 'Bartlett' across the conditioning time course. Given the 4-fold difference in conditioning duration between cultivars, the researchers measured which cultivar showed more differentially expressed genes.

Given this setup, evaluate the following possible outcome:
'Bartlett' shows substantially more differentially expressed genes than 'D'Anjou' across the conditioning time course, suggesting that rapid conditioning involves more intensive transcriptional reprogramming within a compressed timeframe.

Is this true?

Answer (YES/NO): YES